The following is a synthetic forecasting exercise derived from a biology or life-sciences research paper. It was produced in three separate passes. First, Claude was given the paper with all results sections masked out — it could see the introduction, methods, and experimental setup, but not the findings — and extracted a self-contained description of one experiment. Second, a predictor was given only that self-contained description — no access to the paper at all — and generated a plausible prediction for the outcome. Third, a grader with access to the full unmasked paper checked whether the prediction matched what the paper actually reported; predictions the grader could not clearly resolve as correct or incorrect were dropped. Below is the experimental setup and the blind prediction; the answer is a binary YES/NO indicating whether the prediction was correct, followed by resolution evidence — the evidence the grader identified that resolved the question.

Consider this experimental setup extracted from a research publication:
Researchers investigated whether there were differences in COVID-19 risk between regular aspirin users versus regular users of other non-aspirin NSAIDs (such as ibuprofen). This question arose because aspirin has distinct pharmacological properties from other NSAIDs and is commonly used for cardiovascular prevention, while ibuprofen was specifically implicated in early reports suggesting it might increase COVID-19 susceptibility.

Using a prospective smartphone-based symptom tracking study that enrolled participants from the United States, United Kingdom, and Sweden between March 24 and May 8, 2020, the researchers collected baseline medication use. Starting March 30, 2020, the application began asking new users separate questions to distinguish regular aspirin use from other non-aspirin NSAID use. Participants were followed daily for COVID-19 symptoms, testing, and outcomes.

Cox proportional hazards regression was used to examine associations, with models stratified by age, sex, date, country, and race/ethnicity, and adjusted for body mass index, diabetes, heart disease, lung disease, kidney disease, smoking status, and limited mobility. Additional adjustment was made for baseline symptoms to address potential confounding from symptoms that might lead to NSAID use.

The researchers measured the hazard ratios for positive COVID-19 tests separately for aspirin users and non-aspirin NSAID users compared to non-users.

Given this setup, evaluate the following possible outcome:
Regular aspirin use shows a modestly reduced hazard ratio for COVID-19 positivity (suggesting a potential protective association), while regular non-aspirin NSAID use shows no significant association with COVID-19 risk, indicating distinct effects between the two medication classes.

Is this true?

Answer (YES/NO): NO